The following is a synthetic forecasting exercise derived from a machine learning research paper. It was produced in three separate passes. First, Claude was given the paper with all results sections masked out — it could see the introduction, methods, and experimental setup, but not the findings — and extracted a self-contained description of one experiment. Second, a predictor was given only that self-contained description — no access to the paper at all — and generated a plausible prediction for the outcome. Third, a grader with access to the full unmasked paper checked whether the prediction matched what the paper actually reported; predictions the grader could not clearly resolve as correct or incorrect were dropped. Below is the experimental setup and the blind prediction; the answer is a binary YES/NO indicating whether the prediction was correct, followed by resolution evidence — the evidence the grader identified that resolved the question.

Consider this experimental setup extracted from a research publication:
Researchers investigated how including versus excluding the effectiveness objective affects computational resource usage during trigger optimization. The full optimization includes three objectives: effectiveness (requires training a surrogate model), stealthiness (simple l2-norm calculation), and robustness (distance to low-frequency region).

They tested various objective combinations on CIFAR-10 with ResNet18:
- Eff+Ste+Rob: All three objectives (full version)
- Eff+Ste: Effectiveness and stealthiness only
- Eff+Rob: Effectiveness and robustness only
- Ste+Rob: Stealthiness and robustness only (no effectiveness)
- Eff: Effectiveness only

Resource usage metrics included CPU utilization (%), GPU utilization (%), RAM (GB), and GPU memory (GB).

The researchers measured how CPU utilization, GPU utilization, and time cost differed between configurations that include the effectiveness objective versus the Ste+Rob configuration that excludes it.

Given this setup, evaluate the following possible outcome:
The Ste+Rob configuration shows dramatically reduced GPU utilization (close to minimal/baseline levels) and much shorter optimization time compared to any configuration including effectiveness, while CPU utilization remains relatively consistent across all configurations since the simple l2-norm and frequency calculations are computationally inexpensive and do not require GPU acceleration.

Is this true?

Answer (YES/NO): NO